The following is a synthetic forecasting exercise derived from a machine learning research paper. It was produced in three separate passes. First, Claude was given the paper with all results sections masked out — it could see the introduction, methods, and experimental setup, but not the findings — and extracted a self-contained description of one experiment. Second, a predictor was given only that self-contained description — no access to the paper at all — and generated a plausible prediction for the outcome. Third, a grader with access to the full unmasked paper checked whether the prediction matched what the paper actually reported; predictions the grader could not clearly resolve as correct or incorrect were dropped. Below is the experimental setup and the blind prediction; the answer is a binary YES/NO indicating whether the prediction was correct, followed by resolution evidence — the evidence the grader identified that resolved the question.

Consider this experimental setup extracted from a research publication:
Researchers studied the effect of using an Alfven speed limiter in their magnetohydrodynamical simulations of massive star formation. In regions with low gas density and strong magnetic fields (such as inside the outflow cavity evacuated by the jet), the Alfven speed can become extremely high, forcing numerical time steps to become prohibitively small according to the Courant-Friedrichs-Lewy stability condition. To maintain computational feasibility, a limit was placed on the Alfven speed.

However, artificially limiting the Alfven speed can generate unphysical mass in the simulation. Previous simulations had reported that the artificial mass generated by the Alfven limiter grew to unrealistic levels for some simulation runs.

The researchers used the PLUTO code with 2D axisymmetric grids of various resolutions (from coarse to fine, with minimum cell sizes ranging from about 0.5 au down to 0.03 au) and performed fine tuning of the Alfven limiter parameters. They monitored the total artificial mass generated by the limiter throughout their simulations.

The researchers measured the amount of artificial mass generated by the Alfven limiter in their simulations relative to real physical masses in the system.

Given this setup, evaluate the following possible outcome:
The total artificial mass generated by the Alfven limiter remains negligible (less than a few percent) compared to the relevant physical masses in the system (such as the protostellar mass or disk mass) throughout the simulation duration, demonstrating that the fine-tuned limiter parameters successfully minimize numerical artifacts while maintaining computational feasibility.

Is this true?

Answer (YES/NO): YES